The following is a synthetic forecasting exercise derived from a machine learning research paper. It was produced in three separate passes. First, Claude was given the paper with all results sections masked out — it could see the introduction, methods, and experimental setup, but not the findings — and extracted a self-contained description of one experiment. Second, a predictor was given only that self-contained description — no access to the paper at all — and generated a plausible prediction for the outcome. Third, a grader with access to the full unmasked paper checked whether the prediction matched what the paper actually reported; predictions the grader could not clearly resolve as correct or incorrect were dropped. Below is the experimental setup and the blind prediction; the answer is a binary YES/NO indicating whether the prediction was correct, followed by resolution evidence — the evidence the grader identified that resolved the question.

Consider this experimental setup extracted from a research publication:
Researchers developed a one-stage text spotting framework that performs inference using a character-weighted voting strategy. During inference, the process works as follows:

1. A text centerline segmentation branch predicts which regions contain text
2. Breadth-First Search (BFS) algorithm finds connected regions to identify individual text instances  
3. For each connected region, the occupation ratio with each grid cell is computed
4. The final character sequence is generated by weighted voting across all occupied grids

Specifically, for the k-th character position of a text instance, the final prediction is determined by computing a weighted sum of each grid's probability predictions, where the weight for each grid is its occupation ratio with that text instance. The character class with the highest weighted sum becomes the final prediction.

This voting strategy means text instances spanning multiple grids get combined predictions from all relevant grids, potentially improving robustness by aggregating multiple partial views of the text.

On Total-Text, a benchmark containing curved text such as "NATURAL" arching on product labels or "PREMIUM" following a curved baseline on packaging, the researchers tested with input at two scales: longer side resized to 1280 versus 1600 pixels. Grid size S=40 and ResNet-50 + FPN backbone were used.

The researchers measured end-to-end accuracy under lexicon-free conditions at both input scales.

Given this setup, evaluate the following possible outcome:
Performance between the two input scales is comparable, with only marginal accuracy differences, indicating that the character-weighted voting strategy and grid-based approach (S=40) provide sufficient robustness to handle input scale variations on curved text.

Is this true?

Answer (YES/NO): YES